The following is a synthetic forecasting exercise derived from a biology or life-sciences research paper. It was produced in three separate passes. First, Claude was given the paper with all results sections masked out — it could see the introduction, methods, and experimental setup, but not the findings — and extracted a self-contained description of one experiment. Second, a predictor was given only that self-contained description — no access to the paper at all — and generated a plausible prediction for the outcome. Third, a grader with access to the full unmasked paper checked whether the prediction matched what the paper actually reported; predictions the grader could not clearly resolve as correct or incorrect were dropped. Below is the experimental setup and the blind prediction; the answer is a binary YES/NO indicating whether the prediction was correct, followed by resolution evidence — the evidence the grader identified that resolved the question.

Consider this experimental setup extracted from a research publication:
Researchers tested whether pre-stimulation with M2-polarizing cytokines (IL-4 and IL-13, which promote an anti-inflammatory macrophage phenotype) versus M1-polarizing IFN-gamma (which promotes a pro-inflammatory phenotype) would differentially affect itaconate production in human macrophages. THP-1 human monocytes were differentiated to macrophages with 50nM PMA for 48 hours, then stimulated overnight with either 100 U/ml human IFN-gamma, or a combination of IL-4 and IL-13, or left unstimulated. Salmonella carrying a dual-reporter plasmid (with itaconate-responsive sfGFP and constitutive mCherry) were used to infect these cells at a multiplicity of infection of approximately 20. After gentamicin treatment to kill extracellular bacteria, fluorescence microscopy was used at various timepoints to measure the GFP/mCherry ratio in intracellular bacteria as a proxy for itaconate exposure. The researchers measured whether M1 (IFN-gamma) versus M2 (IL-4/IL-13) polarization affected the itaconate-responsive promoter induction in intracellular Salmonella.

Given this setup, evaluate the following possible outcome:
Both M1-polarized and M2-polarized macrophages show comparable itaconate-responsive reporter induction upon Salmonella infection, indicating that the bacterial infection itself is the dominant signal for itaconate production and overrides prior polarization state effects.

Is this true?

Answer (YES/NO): NO